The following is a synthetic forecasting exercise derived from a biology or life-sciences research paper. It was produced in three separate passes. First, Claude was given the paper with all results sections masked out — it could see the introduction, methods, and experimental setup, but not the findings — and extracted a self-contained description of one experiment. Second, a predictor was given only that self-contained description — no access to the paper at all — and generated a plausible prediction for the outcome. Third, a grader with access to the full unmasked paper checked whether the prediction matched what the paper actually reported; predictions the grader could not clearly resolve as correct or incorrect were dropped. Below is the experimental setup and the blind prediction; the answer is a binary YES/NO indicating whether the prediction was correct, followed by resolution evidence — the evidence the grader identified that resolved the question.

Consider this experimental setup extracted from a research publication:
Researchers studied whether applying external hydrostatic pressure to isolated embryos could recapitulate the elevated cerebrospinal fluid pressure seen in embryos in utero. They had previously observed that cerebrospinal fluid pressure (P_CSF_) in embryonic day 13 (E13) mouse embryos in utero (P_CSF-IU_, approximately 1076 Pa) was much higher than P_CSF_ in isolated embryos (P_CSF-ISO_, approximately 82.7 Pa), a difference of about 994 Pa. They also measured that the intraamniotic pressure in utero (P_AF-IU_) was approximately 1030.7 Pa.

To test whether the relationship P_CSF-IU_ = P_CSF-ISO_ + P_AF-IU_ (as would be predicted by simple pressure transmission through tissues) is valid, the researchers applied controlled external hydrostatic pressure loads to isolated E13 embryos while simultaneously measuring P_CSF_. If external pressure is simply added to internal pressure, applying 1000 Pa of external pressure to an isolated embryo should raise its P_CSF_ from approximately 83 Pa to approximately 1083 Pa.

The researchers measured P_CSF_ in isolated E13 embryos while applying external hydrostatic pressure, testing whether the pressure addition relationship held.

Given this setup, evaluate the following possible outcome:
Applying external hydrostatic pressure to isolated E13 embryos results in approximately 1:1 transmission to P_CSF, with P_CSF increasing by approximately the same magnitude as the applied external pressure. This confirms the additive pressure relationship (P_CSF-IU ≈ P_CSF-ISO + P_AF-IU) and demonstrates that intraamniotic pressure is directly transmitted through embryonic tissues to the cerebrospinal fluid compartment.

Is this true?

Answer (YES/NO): YES